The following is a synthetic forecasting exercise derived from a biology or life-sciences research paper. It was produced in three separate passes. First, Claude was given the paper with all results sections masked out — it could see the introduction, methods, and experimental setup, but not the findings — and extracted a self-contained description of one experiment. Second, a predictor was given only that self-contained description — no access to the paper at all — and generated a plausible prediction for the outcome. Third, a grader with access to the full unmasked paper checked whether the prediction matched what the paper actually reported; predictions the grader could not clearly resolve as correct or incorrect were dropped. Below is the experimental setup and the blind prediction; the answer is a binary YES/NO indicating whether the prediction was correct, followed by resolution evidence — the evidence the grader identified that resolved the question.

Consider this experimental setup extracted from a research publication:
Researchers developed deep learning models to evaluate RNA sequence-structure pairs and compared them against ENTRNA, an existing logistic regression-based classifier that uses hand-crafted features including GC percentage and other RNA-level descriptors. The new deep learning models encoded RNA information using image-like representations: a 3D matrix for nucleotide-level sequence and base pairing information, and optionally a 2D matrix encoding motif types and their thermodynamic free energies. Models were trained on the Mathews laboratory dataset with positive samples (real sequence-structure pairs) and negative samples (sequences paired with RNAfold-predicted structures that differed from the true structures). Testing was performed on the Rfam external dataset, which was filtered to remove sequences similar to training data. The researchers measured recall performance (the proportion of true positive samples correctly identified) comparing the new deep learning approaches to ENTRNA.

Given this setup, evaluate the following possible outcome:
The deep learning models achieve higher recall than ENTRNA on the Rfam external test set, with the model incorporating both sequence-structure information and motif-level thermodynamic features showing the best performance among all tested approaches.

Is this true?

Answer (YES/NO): NO